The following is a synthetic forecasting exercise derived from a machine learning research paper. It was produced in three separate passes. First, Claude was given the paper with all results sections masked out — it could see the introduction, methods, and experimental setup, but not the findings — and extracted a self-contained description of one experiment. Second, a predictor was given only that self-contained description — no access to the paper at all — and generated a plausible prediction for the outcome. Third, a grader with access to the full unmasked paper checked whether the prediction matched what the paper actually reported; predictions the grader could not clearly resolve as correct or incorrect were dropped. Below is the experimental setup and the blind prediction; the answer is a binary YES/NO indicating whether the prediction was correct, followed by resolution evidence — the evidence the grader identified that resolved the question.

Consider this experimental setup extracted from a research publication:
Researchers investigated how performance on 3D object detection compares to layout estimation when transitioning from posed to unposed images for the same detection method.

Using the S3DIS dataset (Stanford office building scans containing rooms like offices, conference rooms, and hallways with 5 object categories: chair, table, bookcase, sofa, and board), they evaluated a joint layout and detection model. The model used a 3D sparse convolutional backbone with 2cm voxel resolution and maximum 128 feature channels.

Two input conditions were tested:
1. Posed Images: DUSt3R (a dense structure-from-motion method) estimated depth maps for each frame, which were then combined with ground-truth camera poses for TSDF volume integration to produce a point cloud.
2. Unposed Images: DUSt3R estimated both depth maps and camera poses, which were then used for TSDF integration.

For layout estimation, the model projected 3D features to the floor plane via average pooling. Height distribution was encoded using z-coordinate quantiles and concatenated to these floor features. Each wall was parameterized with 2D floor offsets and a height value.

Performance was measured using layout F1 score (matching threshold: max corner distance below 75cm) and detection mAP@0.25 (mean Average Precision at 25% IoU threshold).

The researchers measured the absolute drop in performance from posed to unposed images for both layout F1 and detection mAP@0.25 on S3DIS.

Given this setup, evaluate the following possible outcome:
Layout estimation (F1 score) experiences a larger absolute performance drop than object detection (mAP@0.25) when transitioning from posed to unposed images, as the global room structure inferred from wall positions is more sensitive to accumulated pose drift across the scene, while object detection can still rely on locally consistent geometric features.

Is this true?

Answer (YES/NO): NO